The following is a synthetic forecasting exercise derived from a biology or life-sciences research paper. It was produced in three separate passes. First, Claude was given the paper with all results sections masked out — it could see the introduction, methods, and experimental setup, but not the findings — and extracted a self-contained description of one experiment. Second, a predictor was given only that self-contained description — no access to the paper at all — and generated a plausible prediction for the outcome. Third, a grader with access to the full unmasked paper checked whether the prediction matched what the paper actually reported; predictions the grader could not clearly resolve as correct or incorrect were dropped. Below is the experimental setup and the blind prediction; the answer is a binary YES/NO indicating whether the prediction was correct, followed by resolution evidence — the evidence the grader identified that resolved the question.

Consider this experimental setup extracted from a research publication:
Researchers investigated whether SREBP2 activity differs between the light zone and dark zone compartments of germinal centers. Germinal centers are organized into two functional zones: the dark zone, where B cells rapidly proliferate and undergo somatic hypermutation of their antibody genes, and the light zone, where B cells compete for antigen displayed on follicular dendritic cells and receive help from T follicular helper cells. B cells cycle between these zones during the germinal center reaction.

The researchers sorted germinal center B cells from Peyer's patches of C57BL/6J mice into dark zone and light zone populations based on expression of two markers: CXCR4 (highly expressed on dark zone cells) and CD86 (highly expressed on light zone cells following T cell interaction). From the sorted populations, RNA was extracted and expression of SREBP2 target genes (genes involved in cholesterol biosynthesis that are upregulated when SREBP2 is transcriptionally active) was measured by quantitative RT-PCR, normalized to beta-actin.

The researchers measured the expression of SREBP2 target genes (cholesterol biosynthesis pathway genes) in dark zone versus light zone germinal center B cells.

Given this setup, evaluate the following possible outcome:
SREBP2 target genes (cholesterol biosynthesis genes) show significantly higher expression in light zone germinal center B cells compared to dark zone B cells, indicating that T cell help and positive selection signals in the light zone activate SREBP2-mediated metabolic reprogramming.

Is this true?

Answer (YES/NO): NO